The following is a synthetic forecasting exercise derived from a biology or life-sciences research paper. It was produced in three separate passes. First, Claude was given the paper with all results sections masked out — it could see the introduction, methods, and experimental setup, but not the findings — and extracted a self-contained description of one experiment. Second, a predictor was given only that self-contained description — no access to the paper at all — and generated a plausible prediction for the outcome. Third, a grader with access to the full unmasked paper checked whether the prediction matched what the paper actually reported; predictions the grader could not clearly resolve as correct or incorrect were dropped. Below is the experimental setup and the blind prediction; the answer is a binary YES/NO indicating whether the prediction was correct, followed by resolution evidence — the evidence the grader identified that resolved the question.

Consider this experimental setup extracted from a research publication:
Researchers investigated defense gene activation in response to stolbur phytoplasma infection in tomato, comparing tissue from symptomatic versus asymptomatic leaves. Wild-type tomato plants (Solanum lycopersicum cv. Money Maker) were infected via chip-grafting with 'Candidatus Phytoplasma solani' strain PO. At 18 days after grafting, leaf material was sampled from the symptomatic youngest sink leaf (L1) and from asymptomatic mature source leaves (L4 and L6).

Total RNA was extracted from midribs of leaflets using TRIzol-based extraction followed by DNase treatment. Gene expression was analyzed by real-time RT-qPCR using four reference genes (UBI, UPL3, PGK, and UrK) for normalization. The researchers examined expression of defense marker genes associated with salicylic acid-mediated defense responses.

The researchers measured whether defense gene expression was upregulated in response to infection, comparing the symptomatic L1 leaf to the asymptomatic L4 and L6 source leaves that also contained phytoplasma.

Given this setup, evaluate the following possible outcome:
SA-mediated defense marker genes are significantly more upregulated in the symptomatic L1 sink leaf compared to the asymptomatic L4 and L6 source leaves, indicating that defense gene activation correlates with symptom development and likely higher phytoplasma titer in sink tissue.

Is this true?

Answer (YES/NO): YES